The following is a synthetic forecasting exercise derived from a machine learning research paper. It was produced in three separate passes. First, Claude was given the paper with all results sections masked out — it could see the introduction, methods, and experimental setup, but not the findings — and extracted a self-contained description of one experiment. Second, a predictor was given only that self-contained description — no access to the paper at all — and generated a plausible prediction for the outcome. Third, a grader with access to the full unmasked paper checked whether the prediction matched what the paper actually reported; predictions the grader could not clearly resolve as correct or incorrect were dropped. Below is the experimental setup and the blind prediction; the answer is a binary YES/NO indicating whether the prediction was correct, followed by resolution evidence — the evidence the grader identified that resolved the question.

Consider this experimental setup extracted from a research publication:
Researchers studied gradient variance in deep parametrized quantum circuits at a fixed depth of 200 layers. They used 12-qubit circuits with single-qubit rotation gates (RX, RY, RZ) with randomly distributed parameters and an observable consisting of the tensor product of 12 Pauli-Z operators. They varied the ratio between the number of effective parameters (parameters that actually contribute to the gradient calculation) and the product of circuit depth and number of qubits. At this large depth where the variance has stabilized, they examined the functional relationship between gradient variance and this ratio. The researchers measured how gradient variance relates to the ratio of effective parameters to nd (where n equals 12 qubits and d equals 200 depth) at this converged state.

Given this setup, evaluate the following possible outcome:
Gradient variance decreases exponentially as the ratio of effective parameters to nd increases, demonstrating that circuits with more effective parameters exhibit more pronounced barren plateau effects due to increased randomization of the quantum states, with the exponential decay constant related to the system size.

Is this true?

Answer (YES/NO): NO